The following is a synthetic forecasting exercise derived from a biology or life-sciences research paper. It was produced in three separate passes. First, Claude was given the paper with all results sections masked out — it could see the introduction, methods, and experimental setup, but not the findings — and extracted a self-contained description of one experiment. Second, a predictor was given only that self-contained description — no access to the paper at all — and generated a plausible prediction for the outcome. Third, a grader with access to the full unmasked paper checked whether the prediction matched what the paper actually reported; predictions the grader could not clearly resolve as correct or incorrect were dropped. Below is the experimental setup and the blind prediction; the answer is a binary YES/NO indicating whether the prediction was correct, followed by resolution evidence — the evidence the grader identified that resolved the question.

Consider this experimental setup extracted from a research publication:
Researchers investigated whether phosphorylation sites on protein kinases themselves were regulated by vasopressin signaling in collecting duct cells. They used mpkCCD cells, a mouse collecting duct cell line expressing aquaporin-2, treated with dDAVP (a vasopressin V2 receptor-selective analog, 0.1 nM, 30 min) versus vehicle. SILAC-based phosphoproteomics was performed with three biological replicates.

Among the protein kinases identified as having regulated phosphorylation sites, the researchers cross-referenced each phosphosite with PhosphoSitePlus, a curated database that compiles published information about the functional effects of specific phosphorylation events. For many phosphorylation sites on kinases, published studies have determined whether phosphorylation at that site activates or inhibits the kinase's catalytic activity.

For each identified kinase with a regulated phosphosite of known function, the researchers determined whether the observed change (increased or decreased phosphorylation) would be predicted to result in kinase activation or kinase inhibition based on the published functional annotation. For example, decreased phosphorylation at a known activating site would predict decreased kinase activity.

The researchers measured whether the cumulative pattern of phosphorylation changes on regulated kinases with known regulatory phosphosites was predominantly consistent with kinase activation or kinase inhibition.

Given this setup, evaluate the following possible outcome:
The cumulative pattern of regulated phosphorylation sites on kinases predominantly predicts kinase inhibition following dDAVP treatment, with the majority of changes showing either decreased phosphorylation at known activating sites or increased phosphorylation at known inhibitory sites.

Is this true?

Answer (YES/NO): YES